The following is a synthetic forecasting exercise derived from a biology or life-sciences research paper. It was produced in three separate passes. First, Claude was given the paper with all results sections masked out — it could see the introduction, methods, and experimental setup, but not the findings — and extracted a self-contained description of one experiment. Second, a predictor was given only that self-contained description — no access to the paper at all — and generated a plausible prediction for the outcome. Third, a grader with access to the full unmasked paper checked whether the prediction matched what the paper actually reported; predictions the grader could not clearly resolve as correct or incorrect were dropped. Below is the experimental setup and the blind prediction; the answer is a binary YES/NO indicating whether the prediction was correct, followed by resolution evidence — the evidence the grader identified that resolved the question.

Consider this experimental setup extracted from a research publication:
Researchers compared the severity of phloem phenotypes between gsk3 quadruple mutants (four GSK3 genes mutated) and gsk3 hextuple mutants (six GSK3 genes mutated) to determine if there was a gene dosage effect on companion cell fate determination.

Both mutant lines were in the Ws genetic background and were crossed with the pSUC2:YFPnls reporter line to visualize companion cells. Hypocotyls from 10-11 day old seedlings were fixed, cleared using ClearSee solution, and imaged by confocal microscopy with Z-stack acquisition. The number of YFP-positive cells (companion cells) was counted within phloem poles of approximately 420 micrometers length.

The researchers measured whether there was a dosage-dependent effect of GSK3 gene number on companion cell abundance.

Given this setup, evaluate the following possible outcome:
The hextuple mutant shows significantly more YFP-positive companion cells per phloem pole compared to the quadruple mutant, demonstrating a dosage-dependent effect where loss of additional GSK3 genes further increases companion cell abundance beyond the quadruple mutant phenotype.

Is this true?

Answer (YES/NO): NO